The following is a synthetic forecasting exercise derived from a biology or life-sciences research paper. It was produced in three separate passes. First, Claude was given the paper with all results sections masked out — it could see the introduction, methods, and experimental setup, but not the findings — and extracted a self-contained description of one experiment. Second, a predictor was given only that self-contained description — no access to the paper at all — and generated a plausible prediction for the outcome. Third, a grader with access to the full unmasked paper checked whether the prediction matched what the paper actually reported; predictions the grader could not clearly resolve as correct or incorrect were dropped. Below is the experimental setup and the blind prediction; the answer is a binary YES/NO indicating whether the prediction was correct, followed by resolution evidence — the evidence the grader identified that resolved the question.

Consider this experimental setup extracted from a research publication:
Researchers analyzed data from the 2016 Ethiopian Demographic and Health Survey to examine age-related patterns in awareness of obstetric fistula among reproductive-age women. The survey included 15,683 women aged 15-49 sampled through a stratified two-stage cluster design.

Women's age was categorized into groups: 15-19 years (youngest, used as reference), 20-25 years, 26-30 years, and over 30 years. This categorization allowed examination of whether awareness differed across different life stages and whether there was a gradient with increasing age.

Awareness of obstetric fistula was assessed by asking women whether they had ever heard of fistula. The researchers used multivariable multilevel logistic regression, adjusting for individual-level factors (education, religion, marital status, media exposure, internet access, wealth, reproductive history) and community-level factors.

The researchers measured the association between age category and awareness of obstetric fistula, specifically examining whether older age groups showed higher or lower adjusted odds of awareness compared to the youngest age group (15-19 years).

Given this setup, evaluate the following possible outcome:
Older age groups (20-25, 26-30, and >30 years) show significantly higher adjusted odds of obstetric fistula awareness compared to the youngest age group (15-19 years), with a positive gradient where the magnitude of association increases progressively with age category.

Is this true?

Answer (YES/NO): YES